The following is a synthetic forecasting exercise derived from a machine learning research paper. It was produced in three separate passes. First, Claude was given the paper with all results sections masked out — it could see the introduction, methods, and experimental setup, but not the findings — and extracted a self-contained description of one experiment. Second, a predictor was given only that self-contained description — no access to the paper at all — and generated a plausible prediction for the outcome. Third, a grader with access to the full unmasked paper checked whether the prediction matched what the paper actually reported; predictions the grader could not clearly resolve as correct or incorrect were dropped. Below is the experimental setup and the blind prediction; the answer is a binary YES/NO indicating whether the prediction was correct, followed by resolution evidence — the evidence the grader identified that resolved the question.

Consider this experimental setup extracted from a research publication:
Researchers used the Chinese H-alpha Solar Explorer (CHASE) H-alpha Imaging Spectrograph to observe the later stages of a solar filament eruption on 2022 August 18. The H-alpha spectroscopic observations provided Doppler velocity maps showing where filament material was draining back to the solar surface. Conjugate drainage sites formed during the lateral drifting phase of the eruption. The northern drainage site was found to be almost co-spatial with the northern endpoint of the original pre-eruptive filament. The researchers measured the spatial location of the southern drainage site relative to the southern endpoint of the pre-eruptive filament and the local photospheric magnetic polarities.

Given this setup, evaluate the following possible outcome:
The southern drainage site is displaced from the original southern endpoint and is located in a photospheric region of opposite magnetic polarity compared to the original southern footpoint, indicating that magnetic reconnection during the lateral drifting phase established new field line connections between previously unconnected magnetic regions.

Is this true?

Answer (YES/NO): NO